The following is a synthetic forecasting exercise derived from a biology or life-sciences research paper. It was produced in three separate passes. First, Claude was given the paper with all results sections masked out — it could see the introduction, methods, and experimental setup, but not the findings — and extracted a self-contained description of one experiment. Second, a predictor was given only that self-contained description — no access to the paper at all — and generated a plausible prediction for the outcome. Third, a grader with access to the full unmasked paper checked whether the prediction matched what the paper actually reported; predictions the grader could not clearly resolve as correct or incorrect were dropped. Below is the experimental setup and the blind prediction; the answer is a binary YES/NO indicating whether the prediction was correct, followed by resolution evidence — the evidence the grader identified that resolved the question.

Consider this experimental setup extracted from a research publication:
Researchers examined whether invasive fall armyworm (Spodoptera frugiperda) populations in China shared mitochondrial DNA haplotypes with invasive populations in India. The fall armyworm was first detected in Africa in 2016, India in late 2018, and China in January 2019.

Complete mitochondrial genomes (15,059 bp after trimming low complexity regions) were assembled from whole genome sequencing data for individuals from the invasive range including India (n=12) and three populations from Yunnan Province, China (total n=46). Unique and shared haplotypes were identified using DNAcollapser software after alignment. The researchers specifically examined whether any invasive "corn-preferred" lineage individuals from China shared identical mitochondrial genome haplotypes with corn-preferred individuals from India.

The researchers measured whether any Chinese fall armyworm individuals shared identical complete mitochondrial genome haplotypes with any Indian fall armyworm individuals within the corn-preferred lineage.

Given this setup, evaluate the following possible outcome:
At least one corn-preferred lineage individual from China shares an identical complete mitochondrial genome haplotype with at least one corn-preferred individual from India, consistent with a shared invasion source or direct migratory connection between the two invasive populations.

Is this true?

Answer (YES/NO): YES